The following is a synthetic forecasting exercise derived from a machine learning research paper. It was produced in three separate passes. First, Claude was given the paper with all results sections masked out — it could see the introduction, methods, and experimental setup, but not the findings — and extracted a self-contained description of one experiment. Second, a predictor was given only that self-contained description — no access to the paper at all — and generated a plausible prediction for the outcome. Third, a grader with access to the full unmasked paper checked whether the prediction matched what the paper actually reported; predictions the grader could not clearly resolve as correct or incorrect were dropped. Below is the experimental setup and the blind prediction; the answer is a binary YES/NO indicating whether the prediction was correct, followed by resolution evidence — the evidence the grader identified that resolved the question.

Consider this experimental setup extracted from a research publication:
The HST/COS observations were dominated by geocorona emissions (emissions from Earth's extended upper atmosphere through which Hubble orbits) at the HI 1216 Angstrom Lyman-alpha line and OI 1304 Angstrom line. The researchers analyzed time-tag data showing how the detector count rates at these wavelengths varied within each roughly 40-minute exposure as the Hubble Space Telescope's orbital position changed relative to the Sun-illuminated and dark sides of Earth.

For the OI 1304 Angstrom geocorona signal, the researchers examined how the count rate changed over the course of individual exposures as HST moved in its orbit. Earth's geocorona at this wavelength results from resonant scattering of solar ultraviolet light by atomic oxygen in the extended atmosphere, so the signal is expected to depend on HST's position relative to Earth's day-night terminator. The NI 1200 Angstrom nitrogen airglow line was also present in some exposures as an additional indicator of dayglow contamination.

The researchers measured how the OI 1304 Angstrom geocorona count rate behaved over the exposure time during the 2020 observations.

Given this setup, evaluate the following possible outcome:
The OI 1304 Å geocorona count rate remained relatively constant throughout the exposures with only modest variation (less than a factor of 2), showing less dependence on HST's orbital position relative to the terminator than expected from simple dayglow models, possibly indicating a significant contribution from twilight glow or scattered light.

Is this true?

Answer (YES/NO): NO